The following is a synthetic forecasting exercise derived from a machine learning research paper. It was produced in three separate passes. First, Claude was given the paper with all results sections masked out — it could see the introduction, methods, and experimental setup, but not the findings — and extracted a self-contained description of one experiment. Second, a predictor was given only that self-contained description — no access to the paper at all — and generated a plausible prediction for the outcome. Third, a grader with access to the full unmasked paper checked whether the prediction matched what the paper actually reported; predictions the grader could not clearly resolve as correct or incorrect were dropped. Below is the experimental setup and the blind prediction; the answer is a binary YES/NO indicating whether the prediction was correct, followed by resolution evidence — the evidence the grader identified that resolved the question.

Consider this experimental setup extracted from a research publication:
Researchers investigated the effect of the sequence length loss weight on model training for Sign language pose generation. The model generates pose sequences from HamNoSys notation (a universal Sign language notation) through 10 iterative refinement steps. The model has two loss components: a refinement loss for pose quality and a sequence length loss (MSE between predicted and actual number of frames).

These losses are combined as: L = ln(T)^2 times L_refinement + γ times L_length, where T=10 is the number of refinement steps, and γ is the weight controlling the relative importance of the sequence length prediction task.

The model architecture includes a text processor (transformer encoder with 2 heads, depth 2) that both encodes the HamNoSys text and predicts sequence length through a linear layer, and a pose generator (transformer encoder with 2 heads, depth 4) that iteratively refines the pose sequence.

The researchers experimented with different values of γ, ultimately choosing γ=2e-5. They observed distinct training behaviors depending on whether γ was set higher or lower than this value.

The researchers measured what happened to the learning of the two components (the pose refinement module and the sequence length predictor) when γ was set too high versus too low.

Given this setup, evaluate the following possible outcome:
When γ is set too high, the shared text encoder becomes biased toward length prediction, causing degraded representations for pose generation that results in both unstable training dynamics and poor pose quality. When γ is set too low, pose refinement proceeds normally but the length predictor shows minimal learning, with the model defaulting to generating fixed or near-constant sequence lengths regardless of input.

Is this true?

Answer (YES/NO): NO